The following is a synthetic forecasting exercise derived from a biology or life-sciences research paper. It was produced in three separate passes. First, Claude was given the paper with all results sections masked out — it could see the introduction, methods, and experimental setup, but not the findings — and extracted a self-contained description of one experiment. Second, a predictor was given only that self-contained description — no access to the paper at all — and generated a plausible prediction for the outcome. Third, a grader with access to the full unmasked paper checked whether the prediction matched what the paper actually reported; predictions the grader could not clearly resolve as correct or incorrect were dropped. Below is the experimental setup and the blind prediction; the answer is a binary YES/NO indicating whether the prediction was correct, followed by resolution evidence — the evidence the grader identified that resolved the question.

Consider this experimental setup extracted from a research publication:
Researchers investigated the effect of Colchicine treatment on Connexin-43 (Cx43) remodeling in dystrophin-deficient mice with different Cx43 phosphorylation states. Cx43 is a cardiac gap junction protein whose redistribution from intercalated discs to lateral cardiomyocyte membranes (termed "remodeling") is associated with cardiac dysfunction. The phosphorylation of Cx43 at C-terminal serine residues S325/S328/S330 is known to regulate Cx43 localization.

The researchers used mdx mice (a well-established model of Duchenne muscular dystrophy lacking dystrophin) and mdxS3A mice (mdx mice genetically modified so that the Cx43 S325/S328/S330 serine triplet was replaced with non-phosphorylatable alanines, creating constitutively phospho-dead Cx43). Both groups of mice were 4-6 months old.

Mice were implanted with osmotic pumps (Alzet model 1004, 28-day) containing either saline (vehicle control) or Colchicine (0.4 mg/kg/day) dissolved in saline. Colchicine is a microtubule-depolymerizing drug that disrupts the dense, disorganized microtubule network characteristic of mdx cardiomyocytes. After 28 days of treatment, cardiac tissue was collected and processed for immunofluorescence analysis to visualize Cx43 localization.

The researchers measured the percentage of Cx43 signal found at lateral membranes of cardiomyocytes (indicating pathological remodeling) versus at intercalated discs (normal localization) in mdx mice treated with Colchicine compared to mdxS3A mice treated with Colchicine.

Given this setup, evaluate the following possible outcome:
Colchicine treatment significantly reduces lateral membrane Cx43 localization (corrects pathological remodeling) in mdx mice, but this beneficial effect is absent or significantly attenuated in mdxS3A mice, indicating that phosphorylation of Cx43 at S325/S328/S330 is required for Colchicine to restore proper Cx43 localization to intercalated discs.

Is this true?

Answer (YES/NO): YES